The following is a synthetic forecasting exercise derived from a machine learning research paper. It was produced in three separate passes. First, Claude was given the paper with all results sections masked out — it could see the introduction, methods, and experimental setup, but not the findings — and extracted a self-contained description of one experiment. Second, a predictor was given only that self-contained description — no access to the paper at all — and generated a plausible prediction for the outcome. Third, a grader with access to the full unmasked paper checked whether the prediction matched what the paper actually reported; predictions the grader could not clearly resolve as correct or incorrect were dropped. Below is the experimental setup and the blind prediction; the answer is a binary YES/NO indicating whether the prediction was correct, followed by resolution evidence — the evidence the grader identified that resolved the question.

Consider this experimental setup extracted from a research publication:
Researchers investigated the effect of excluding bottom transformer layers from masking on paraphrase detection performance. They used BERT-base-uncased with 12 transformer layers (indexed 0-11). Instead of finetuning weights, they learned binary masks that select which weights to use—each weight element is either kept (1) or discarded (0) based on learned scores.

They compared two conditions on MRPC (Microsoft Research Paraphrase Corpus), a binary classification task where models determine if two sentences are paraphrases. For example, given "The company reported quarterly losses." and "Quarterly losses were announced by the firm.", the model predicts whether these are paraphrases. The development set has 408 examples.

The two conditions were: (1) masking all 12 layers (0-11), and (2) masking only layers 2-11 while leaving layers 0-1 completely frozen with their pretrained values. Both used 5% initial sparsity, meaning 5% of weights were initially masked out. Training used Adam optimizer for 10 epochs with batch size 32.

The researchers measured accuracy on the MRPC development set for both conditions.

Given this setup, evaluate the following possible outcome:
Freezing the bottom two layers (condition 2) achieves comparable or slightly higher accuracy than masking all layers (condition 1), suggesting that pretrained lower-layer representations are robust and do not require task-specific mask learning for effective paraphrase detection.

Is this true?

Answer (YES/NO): YES